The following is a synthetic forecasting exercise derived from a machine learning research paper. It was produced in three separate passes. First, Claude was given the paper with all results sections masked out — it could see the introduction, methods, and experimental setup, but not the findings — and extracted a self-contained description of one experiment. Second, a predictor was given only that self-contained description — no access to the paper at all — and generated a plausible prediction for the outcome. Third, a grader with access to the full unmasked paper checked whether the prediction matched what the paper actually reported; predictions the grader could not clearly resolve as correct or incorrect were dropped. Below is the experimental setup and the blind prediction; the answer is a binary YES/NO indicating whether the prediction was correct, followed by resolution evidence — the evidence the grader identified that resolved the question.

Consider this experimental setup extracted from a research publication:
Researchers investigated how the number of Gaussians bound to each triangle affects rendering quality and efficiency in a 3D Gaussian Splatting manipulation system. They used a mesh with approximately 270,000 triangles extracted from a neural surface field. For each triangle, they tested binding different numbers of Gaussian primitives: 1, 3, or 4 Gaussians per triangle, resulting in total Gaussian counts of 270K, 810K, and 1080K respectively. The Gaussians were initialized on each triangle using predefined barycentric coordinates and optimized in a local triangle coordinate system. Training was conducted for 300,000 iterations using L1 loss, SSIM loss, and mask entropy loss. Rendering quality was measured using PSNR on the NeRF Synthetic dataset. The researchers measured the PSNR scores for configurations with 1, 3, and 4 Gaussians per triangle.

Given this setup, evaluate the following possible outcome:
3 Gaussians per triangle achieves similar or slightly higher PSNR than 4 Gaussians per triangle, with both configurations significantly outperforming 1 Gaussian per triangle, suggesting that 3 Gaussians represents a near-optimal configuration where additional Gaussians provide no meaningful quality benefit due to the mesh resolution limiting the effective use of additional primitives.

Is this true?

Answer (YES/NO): NO